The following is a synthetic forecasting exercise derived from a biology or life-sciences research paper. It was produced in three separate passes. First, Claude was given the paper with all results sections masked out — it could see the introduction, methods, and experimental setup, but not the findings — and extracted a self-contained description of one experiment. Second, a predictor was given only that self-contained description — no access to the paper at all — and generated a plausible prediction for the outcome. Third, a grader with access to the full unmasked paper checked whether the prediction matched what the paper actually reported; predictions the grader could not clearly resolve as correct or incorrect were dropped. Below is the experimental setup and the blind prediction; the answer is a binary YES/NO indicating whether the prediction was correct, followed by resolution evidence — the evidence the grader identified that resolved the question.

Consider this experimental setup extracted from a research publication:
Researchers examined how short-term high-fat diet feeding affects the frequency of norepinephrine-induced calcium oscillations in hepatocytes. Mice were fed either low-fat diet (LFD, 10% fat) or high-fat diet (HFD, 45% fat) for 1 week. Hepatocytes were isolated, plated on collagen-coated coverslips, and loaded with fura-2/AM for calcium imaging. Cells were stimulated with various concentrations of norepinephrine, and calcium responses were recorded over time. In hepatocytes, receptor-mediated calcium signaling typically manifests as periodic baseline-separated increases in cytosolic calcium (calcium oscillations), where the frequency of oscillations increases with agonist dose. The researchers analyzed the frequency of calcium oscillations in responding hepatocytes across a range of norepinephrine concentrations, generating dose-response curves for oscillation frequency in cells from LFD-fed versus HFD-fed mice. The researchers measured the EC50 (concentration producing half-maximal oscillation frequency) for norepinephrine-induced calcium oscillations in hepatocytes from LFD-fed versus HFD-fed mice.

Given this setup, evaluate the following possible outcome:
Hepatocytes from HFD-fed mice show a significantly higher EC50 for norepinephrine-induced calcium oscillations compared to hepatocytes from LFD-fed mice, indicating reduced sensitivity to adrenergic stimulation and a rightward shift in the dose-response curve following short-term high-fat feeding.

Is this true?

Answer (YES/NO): YES